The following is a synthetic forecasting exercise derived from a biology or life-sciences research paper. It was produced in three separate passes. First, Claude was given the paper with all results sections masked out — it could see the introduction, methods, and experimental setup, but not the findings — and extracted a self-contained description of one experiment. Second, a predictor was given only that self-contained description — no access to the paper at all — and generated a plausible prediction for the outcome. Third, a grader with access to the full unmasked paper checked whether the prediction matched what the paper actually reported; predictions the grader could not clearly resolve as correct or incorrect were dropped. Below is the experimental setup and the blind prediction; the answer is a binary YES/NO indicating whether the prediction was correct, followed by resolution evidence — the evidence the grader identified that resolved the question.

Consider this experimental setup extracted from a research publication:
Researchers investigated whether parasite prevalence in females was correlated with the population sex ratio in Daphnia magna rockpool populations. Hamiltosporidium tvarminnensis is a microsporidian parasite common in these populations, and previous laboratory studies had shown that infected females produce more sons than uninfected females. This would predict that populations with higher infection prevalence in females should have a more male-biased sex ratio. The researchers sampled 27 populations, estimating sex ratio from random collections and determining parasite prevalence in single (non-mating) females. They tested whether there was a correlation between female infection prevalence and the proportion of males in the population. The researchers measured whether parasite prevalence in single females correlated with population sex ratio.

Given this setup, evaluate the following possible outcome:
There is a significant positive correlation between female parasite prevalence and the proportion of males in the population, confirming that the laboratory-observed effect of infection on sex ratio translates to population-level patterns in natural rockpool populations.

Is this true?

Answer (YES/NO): NO